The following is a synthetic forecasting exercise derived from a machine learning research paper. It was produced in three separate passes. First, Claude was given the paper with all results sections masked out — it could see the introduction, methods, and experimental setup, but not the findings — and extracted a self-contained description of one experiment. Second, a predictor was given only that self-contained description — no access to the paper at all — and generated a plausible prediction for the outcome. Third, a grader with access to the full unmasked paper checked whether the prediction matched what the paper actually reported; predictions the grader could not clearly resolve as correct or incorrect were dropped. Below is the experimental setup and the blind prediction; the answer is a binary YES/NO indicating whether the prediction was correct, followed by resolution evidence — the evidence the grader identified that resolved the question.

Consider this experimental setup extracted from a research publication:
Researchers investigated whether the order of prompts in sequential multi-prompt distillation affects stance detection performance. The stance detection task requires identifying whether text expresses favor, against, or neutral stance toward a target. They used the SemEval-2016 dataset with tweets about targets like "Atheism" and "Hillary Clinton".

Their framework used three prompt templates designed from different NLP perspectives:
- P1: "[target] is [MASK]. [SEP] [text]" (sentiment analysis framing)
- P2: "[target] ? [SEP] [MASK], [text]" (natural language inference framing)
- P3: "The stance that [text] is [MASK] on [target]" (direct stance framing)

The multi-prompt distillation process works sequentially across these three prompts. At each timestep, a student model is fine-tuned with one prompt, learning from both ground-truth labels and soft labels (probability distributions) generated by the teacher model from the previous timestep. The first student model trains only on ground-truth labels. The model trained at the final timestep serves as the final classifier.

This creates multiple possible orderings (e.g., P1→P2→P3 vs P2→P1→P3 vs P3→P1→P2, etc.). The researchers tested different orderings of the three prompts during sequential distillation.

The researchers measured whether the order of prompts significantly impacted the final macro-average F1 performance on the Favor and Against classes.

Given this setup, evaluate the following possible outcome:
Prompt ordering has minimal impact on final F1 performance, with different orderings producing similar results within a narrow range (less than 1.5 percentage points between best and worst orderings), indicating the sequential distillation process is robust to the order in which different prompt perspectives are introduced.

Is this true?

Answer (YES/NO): YES